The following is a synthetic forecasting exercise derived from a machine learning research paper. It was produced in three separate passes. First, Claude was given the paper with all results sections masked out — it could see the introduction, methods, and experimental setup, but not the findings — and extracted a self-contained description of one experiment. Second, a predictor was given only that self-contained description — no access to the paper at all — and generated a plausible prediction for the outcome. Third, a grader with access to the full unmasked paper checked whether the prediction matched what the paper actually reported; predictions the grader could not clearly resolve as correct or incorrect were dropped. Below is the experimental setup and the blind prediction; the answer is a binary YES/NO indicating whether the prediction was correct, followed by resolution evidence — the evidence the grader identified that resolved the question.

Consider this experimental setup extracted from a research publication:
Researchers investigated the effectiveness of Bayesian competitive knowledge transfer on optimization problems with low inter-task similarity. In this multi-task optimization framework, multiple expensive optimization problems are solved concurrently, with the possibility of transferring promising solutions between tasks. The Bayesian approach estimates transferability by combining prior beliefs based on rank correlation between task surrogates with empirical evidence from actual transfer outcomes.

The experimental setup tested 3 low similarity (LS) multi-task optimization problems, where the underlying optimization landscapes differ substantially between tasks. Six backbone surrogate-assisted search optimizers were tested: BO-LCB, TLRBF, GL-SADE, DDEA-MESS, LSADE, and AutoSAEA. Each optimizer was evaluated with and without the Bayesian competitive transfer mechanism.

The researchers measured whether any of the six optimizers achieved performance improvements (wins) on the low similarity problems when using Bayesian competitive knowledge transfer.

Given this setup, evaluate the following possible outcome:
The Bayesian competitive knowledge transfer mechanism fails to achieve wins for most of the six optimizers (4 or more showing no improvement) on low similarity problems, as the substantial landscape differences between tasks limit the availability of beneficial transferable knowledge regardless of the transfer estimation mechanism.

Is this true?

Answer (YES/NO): YES